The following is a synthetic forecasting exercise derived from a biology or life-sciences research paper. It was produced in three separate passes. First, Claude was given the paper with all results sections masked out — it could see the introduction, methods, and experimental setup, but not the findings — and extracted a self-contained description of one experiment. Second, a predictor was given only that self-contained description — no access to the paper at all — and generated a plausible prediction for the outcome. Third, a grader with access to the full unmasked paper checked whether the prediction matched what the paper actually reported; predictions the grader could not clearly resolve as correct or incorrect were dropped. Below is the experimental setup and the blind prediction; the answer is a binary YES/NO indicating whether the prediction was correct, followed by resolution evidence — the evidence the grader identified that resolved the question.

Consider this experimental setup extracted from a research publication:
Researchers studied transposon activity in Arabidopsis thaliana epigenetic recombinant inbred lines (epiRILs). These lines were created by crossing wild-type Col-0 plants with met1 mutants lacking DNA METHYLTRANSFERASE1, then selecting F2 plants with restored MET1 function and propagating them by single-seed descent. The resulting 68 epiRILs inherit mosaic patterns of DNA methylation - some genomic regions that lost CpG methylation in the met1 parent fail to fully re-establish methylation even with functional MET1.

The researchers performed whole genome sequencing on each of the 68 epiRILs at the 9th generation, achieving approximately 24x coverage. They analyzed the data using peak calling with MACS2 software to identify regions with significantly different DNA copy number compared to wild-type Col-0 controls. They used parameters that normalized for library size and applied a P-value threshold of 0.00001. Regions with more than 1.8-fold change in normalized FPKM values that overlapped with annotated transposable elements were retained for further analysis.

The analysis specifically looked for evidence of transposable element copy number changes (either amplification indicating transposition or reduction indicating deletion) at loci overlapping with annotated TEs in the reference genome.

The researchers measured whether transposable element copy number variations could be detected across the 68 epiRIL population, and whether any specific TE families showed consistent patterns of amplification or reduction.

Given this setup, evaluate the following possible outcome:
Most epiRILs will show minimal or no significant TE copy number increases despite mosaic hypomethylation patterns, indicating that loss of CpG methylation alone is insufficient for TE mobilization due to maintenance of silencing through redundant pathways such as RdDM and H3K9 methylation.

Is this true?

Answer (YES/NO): NO